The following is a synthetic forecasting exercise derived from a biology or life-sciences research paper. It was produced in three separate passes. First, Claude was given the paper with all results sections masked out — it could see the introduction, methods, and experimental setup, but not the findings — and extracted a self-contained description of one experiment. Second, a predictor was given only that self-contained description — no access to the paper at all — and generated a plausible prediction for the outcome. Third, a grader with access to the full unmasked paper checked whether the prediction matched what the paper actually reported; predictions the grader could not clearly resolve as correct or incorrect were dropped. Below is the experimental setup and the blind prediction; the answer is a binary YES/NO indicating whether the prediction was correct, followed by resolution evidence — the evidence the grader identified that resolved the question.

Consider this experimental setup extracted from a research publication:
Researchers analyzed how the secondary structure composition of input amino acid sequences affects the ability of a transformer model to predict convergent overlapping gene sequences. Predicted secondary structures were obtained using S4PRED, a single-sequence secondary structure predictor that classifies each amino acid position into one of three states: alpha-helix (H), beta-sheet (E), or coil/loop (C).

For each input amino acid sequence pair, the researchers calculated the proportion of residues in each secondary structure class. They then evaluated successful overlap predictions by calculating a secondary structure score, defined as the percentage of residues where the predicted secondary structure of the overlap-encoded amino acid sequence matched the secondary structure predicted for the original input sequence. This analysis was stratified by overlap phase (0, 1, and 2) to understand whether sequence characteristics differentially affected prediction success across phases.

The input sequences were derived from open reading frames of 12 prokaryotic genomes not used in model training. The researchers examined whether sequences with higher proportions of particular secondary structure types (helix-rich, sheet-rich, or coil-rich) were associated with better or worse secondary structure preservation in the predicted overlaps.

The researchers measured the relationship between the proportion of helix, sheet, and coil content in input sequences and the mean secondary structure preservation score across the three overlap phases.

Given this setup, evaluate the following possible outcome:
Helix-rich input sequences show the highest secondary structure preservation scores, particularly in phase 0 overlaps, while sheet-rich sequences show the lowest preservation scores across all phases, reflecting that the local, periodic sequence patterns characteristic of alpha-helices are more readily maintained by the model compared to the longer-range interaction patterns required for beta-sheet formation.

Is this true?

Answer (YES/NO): NO